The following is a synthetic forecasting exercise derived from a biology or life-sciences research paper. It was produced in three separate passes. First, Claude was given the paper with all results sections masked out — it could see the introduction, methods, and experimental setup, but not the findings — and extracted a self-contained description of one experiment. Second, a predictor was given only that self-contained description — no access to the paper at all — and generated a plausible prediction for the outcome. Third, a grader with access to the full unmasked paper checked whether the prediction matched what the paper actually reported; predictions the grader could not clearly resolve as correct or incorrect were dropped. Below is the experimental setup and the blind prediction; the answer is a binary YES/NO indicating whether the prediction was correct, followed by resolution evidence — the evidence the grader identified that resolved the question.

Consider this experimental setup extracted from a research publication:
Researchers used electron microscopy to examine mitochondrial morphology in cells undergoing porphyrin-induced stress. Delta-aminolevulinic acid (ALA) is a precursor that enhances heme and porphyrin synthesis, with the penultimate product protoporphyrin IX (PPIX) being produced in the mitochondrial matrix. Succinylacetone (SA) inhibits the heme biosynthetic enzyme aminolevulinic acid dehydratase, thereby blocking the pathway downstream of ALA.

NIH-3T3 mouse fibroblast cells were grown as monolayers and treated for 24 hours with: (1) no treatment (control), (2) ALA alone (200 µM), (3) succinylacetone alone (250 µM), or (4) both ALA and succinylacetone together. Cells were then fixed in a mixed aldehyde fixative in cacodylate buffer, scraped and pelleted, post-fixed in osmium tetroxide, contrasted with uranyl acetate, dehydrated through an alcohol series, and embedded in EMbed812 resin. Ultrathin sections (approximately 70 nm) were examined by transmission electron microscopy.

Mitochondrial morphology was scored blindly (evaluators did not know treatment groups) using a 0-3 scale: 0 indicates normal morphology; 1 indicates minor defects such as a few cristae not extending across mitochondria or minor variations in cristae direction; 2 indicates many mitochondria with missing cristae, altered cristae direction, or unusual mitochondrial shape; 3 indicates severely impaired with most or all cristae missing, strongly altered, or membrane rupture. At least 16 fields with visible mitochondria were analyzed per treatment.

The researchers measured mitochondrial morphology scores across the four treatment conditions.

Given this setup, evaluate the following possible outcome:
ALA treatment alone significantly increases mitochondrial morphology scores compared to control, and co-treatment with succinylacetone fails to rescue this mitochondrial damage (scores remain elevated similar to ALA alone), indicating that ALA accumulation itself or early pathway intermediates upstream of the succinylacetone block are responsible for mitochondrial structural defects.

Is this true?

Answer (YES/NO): NO